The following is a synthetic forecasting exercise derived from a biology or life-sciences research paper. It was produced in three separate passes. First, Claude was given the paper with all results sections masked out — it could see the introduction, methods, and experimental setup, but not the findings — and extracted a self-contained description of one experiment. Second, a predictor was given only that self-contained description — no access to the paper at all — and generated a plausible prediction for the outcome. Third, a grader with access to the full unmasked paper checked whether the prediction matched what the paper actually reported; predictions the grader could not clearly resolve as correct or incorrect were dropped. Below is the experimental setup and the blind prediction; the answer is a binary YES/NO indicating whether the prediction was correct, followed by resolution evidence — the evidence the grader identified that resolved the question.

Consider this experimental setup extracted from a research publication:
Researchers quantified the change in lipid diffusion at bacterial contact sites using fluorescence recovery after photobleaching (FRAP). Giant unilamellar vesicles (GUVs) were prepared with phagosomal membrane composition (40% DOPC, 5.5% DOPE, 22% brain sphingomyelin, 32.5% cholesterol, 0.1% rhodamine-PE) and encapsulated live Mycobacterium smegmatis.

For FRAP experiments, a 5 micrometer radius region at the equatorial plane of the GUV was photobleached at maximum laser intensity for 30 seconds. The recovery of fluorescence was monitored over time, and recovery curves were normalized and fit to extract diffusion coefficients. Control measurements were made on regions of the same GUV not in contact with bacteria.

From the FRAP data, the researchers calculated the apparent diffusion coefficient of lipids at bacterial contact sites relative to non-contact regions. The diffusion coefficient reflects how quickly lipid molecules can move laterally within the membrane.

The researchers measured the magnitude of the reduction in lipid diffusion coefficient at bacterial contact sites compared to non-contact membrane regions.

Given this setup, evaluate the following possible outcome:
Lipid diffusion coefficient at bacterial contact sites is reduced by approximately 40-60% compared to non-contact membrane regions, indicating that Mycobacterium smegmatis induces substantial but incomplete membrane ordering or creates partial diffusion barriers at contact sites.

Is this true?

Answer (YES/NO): YES